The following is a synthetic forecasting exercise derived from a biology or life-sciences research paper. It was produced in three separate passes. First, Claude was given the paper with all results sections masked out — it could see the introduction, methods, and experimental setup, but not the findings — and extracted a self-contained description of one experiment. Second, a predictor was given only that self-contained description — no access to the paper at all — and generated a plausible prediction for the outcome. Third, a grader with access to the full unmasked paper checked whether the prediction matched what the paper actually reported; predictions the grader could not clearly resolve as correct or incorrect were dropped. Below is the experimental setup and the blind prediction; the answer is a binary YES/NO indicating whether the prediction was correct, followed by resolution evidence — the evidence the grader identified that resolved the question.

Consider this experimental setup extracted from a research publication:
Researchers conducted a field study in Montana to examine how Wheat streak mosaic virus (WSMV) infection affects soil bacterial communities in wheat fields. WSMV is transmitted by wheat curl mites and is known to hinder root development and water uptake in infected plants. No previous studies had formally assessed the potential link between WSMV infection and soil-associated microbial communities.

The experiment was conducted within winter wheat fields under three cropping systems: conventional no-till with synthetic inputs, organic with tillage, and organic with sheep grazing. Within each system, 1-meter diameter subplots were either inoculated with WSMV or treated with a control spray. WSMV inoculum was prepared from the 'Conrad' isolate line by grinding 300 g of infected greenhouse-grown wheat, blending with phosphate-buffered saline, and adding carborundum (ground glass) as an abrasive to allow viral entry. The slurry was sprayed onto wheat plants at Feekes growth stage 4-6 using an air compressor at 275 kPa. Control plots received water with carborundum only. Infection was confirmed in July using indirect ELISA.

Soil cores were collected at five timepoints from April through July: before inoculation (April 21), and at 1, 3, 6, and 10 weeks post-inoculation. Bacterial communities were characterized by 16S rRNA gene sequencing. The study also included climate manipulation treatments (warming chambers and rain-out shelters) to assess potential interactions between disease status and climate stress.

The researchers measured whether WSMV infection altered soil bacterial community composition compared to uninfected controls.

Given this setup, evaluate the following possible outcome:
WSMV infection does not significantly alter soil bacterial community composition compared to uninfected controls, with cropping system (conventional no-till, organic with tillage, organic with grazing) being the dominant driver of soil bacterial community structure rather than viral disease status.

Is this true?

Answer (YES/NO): NO